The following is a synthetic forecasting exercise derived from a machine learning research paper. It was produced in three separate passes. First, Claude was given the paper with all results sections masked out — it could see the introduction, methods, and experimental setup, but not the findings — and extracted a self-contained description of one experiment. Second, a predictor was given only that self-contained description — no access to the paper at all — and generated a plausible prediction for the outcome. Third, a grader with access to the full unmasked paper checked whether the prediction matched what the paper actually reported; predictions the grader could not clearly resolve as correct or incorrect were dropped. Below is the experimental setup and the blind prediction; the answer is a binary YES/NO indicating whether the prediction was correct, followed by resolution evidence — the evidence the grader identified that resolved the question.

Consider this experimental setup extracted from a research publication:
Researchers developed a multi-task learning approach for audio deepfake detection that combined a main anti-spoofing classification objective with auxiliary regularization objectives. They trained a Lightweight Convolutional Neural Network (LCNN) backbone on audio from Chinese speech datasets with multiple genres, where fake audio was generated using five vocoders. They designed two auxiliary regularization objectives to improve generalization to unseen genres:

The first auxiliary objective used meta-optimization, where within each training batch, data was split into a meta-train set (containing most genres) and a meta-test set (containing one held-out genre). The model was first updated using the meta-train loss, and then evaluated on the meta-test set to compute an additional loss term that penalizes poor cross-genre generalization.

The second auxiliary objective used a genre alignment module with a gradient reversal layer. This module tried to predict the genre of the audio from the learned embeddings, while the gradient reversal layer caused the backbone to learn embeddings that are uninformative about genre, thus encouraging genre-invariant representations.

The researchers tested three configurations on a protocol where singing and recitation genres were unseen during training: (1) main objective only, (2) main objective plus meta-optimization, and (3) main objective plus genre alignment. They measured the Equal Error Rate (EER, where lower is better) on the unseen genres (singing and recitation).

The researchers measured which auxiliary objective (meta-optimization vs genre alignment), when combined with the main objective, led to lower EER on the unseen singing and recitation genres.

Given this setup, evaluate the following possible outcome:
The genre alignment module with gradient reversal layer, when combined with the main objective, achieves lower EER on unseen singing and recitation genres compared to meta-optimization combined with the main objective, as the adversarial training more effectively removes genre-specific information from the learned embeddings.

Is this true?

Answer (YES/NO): NO